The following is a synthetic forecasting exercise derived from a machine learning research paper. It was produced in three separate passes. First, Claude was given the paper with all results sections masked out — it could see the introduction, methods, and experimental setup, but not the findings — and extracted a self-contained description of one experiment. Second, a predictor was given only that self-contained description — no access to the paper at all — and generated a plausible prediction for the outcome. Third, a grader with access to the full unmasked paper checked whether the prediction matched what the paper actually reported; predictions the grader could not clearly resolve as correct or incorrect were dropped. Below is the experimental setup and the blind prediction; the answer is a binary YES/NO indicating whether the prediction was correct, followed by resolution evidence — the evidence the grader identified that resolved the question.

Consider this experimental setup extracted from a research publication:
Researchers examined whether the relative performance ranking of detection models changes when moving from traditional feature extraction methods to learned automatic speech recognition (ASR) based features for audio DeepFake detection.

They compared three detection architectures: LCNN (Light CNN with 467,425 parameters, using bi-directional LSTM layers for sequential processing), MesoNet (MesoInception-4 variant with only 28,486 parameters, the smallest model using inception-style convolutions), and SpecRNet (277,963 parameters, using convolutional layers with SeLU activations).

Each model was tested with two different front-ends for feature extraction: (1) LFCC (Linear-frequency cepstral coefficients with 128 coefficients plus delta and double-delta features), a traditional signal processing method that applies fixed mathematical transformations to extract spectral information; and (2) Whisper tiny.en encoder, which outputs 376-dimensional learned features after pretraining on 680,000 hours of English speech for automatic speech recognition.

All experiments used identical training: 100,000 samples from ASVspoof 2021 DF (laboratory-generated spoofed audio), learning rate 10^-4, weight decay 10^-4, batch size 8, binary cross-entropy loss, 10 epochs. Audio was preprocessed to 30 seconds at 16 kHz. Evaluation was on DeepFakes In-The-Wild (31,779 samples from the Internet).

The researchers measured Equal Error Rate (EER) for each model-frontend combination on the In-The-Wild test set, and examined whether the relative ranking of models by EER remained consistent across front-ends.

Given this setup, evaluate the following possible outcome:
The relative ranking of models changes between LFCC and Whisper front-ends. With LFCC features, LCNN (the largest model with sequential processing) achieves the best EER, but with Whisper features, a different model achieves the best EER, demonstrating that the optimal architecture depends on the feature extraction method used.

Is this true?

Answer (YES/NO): NO